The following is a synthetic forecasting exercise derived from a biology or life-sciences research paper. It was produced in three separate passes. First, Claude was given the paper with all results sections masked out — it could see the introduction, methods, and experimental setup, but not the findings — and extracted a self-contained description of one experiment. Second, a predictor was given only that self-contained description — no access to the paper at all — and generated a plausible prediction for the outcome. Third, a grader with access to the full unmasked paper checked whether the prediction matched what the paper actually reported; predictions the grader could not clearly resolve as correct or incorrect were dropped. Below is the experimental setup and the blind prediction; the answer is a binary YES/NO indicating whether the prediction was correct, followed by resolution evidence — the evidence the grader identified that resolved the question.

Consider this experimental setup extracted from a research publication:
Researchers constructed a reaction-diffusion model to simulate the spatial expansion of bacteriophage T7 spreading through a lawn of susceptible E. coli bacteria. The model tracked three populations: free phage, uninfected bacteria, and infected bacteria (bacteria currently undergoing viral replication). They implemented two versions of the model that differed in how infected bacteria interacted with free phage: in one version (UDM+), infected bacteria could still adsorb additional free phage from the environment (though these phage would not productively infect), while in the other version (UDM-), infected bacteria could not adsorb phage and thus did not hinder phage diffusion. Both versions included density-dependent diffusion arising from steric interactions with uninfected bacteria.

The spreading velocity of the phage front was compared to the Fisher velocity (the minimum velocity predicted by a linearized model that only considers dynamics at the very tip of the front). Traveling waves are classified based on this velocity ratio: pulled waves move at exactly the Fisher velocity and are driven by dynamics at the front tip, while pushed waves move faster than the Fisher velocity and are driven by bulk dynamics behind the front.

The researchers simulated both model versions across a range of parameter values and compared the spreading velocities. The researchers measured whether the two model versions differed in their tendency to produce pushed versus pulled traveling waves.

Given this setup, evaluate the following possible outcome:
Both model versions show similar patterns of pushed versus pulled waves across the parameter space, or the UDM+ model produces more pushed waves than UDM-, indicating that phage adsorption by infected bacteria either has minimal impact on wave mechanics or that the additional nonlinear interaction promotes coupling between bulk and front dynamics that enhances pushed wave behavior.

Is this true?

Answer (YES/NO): NO